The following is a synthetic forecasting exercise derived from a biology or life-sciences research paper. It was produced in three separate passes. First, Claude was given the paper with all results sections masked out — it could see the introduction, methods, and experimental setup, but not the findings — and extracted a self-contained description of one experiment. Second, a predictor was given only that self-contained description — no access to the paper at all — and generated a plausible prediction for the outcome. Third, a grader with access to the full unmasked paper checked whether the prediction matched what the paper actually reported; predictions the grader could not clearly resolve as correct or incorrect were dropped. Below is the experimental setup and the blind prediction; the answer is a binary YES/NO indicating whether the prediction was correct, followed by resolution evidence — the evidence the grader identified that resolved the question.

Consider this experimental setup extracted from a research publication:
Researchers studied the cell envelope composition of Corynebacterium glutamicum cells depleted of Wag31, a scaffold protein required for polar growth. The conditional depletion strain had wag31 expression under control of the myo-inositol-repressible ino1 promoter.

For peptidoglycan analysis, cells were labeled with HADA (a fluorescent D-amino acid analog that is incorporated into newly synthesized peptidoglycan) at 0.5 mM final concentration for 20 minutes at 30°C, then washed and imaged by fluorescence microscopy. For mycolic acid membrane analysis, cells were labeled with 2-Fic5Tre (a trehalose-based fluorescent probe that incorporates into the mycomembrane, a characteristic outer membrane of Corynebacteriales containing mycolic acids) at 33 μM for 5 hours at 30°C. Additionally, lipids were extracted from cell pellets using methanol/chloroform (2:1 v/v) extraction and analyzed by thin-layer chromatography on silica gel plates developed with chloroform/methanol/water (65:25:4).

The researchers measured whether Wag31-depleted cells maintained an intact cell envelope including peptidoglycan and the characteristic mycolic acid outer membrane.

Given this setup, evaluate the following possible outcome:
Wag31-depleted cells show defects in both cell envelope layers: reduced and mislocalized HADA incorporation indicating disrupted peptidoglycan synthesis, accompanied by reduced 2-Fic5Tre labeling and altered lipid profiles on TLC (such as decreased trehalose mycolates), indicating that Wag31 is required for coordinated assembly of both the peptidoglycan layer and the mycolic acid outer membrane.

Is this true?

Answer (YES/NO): NO